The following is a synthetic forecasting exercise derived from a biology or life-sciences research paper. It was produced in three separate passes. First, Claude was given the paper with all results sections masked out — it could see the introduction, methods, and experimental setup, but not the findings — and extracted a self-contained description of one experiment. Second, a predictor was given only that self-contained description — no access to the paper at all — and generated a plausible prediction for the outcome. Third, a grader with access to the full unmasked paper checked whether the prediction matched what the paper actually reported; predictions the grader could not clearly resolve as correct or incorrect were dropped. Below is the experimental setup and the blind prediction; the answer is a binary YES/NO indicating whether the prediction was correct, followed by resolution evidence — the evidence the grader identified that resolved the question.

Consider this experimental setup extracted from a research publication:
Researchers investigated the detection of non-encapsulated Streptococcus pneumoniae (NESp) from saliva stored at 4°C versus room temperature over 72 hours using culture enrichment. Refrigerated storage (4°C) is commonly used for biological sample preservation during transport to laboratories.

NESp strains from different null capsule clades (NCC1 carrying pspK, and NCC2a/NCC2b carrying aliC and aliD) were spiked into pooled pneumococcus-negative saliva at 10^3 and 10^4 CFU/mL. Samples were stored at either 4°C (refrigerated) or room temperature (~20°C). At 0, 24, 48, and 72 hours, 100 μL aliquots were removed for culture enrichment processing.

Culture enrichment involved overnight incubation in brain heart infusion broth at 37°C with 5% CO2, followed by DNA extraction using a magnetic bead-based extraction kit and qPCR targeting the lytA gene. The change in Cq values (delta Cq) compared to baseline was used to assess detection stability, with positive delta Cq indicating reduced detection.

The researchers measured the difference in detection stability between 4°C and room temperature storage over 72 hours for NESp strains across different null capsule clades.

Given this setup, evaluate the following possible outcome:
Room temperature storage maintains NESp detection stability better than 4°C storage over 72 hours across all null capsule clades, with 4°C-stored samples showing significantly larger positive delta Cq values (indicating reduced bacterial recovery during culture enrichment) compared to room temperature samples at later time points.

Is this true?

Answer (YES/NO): NO